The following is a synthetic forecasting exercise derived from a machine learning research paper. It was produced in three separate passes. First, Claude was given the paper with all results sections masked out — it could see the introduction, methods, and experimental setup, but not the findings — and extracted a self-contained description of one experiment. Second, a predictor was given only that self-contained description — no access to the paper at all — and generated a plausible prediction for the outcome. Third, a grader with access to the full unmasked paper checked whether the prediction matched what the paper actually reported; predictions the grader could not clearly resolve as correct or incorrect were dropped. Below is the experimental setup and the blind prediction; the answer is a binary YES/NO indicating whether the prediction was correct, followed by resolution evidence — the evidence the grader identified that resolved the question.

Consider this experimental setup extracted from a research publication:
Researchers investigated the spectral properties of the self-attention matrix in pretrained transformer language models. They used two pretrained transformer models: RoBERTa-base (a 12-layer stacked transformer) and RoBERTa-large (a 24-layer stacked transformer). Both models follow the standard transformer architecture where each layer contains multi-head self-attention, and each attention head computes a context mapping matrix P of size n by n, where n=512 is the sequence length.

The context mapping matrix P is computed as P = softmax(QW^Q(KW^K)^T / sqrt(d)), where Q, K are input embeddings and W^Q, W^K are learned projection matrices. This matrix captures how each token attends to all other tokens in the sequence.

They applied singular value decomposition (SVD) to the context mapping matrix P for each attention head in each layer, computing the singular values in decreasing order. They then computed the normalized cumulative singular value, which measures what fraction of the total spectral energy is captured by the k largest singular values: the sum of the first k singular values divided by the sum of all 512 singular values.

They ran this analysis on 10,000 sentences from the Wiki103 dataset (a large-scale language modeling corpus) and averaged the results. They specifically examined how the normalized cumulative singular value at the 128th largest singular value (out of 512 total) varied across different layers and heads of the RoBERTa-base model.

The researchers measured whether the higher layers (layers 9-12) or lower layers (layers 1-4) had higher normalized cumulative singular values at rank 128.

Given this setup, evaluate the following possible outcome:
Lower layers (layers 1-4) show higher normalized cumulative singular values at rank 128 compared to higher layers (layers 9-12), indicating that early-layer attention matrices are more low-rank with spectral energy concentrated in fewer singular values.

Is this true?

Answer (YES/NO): NO